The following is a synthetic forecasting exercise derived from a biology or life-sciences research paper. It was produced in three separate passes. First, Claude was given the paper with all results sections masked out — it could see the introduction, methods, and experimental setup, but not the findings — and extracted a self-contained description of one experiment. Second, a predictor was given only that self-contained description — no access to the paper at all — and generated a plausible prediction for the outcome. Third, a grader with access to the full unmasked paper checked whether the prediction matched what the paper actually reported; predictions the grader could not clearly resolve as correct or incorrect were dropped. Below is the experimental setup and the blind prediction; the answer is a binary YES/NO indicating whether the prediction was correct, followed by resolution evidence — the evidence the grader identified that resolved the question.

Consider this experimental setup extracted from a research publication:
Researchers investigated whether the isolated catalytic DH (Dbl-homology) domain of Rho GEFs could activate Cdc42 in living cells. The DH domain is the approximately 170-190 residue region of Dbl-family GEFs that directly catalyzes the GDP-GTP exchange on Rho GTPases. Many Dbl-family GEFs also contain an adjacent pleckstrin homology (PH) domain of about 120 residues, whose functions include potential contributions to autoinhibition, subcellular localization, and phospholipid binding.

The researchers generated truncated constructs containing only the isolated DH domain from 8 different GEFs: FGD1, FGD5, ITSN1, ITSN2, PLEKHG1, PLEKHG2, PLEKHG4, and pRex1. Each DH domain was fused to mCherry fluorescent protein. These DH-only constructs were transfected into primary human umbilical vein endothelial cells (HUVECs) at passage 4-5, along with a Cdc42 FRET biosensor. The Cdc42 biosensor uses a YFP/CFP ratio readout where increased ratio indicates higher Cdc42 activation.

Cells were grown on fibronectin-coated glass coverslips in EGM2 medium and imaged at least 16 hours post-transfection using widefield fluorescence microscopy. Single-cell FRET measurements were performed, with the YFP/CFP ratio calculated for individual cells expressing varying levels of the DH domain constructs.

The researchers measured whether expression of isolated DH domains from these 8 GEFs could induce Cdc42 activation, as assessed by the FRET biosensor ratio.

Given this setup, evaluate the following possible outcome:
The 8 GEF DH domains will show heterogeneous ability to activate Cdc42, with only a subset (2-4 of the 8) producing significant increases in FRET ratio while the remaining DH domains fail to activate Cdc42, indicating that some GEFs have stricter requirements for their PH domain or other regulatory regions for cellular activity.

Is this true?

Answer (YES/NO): NO